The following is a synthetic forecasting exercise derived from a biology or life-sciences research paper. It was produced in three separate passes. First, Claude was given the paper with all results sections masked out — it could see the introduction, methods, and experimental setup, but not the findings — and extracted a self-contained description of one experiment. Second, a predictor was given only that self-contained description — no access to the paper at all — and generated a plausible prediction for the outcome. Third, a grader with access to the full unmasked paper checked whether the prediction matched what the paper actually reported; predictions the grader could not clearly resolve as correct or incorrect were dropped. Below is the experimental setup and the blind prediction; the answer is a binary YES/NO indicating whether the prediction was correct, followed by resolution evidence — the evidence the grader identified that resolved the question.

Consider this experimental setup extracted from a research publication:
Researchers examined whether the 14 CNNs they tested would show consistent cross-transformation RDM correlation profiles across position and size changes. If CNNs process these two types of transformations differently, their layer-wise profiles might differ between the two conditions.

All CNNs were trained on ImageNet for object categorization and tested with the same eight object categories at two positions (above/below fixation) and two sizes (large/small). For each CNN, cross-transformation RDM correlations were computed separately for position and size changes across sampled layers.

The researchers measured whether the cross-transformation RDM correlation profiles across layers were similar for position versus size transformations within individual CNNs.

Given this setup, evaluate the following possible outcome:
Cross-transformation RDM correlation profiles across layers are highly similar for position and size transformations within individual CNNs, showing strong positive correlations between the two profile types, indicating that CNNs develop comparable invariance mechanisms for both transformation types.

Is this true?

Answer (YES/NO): NO